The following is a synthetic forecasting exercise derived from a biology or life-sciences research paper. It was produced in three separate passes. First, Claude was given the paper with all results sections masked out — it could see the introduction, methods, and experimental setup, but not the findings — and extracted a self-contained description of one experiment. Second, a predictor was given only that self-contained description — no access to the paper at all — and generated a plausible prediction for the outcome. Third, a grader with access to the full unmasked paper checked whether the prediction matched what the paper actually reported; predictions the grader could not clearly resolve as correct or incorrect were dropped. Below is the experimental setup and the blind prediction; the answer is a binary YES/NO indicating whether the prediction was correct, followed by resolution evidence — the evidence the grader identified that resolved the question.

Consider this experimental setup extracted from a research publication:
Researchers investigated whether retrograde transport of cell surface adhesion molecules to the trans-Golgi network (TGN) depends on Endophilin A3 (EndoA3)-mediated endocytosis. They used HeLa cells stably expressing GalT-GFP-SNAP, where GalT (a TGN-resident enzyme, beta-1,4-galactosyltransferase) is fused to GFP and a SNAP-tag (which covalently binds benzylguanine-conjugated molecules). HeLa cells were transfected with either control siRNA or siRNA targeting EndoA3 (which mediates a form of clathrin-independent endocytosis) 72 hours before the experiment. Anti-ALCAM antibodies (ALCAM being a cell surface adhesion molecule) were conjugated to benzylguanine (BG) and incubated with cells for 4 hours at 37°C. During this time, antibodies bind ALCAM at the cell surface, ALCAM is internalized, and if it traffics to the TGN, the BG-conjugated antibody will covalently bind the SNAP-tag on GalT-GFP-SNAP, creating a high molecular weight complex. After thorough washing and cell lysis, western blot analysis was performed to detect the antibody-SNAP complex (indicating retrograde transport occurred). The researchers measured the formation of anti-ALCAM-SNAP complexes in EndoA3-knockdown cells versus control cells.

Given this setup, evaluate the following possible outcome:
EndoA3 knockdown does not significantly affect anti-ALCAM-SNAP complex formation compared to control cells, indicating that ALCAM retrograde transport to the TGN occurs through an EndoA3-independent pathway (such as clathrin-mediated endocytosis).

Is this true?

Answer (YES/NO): NO